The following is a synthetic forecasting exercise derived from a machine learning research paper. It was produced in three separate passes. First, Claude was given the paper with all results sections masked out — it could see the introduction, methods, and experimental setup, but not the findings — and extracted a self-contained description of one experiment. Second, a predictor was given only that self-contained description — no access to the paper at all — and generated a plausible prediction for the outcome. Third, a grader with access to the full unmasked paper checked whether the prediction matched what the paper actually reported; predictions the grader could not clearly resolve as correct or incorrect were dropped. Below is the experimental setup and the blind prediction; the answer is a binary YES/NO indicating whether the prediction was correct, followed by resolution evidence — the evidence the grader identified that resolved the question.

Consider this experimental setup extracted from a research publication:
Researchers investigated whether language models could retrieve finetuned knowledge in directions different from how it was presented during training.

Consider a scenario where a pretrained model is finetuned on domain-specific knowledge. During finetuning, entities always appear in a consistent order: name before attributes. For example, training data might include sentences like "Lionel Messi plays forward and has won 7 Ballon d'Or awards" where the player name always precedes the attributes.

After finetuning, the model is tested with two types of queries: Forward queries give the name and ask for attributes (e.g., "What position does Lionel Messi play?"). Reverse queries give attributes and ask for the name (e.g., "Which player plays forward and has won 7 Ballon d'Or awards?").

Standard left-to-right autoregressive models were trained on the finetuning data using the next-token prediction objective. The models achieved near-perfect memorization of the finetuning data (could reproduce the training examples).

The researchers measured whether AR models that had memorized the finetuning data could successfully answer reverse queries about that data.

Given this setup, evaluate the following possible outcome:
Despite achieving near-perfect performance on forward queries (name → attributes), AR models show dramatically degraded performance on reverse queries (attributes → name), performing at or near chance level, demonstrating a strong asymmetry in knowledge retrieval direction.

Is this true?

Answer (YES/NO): YES